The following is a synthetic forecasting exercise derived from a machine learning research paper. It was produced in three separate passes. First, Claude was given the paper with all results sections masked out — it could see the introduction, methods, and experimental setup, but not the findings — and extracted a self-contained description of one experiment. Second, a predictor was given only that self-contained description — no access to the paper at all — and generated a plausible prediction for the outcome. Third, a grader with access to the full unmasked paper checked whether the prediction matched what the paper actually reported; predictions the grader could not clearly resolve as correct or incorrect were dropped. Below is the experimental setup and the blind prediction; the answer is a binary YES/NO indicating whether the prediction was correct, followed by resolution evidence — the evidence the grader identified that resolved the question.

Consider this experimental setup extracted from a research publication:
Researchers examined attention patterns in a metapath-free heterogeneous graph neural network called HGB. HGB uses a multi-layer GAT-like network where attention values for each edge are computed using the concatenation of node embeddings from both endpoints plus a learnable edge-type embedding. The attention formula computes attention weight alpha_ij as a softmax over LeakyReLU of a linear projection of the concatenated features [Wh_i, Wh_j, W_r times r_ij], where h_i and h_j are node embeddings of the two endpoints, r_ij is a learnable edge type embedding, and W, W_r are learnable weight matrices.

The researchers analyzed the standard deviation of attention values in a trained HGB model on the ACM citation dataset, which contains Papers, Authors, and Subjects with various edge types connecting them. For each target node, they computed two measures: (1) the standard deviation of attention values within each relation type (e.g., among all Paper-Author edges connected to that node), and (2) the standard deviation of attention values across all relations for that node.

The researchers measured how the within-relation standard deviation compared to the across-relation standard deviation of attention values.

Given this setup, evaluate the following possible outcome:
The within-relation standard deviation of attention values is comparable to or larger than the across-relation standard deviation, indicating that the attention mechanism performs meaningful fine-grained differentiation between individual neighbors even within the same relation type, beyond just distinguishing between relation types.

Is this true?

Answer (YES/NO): NO